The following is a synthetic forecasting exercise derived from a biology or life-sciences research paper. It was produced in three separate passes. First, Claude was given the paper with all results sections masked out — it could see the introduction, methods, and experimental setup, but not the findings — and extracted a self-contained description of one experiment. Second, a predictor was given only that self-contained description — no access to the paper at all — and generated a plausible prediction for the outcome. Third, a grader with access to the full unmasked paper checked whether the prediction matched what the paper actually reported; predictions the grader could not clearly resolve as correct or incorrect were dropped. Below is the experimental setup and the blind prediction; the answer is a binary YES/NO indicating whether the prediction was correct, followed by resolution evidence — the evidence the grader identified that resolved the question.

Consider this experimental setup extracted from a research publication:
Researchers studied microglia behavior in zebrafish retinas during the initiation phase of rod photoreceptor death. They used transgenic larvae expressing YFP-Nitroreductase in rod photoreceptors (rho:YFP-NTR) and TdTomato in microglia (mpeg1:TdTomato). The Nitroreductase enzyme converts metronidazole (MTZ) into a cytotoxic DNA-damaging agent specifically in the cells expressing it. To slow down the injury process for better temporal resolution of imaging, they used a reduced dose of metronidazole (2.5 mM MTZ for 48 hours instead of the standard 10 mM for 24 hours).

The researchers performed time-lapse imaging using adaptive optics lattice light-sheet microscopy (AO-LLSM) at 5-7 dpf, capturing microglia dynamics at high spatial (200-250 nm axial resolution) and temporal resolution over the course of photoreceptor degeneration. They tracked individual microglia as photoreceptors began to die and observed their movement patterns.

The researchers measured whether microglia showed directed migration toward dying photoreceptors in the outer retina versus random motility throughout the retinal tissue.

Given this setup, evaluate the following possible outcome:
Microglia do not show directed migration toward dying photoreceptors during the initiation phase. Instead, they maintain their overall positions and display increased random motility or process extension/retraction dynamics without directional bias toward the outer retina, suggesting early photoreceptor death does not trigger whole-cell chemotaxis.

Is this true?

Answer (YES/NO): NO